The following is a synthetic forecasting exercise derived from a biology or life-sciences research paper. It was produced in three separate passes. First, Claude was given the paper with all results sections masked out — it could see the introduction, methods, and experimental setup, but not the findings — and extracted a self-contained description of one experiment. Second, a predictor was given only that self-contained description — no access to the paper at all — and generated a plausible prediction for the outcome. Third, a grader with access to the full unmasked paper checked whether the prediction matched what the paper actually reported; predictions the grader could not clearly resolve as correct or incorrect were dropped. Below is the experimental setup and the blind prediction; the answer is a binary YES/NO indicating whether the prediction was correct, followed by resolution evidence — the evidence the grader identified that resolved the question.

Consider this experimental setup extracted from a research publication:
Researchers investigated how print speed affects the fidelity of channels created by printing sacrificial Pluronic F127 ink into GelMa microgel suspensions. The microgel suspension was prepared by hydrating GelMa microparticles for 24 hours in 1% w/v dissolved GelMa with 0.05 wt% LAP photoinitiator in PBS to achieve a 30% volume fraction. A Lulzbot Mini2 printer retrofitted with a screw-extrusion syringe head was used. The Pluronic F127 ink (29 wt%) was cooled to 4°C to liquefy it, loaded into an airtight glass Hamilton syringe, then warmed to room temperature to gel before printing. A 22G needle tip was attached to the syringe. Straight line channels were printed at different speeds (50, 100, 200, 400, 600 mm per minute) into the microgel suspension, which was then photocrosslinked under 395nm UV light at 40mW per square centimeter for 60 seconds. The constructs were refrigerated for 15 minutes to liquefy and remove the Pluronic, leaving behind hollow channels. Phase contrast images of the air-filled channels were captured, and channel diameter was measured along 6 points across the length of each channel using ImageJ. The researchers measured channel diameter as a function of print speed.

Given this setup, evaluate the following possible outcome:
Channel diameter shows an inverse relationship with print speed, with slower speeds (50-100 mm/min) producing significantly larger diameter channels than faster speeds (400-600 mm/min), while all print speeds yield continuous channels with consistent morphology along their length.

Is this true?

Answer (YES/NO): NO